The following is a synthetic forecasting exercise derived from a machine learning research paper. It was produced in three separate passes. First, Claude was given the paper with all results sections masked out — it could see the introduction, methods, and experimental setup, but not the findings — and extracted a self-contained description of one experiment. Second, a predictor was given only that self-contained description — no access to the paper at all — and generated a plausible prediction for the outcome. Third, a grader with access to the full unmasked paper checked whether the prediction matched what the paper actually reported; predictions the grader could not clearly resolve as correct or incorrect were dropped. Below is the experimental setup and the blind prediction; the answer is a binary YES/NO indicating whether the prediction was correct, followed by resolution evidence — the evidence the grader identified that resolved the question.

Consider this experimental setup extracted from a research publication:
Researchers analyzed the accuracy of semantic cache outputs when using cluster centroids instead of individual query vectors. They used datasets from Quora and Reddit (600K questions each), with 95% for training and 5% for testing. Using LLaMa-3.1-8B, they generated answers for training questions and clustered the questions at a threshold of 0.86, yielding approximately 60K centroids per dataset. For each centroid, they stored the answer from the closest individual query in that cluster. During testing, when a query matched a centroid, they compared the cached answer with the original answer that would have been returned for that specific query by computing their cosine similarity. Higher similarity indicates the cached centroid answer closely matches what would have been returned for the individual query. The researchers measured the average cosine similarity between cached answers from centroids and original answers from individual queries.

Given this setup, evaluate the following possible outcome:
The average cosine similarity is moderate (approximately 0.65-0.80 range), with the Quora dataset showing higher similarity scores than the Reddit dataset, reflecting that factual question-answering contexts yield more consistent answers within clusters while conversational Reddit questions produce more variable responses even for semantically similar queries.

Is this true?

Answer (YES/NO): NO